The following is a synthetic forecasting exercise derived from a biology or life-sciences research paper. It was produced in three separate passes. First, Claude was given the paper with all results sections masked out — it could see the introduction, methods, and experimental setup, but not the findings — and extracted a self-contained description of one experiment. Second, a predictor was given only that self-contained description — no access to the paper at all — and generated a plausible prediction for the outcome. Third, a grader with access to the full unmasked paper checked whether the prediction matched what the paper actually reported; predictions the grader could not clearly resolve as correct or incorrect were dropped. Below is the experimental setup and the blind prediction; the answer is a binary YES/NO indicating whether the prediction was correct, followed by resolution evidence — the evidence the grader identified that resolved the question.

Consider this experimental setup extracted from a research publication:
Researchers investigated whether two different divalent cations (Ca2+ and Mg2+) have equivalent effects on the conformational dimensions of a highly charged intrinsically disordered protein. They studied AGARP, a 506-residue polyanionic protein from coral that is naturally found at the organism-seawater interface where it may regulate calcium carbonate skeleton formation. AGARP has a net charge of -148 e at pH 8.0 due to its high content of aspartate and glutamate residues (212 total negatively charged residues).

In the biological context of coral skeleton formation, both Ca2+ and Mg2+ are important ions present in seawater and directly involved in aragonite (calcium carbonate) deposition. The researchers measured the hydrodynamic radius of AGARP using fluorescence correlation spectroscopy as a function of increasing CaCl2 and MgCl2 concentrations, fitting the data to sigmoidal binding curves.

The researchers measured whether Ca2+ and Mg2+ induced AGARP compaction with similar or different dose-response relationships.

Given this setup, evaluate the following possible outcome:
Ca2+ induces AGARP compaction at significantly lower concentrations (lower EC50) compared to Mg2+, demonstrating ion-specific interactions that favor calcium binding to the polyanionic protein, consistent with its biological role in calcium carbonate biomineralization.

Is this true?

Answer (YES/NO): NO